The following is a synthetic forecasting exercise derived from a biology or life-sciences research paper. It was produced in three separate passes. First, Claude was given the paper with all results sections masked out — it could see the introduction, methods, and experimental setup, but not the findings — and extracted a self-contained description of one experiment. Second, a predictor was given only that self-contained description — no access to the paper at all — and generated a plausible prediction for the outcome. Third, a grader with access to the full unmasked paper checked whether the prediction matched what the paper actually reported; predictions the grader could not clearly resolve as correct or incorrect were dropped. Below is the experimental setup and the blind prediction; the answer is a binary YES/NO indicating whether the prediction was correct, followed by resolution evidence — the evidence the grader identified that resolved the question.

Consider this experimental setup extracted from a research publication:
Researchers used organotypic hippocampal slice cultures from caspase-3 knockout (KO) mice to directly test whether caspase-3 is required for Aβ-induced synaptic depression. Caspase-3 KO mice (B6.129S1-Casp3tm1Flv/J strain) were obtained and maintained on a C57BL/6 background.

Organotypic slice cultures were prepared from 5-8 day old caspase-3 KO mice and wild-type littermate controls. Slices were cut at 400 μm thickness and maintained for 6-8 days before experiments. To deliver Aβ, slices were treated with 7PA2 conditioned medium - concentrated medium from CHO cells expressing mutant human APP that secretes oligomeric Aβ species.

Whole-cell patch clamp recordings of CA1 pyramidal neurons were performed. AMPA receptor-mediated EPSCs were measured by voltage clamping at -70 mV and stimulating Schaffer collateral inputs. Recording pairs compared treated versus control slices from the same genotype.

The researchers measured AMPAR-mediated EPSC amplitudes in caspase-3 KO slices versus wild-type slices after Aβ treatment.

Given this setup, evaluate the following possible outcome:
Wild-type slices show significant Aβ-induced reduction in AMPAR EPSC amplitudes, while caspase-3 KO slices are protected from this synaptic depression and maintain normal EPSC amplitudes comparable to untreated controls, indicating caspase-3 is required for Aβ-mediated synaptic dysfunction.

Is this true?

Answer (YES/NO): YES